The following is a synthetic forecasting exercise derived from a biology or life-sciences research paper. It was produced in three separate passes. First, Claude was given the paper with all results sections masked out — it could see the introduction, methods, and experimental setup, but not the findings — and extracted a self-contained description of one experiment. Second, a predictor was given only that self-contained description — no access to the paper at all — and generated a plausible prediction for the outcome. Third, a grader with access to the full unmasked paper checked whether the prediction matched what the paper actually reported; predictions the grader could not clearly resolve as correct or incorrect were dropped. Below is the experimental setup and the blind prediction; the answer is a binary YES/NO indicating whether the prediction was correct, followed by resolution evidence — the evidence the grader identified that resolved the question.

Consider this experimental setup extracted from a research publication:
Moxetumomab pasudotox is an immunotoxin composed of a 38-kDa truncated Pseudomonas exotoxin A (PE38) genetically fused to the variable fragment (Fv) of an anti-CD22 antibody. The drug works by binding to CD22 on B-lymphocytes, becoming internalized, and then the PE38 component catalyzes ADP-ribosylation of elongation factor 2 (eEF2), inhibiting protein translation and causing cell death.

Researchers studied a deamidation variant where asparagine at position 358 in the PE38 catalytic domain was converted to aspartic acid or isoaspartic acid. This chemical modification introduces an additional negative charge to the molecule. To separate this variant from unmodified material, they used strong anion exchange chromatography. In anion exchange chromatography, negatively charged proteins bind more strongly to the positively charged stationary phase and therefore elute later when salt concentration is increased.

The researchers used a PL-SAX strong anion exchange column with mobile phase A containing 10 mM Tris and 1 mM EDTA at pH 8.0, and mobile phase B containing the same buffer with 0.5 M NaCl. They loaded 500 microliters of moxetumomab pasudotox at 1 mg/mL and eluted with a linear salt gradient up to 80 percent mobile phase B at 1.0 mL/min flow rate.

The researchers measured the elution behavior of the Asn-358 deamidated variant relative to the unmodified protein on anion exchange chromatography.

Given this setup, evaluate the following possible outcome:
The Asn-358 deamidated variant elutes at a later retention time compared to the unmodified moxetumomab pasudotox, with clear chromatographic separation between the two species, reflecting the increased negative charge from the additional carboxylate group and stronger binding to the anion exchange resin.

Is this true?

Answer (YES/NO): NO